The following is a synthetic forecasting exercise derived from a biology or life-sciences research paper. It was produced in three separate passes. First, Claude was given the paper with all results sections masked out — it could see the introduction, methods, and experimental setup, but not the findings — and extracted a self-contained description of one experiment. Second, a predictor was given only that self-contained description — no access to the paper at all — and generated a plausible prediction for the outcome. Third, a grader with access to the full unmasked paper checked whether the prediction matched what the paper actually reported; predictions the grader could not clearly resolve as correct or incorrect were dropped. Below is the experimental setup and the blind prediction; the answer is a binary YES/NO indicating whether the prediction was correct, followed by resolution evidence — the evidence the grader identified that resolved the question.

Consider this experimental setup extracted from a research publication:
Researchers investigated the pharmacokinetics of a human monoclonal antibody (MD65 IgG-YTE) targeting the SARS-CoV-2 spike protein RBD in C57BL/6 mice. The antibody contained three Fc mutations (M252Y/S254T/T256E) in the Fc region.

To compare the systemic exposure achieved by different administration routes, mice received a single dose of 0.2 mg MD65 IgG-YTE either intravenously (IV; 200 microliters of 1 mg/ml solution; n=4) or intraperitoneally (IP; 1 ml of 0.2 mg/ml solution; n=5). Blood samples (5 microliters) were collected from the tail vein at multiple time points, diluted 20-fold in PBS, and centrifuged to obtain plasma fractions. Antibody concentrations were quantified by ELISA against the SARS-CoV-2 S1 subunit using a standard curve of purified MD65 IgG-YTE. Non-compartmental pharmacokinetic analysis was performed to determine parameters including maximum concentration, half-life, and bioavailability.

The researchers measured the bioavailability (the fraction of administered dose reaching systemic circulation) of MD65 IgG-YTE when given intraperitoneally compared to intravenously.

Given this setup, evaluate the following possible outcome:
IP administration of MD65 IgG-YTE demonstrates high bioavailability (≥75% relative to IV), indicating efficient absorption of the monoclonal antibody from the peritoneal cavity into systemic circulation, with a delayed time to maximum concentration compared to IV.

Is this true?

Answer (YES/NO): YES